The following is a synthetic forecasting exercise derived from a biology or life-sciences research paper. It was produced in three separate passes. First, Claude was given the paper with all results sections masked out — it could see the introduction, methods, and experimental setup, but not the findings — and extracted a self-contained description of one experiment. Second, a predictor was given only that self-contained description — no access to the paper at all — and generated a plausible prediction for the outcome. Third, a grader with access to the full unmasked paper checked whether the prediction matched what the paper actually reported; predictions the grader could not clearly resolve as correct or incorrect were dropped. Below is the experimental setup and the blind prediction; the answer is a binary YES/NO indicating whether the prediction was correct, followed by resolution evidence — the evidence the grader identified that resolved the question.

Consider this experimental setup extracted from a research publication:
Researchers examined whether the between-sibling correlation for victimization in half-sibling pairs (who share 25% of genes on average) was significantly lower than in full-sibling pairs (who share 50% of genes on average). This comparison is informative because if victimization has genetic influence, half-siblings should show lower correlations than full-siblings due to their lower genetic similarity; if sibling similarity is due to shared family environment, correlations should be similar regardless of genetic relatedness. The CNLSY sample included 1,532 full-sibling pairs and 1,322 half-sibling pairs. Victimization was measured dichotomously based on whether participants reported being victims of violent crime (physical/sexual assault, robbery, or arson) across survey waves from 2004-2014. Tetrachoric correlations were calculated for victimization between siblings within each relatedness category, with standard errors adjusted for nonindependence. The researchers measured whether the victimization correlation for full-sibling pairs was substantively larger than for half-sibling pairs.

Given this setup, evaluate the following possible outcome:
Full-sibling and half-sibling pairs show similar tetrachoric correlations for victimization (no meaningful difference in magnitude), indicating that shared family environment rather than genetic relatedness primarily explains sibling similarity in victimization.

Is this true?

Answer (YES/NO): NO